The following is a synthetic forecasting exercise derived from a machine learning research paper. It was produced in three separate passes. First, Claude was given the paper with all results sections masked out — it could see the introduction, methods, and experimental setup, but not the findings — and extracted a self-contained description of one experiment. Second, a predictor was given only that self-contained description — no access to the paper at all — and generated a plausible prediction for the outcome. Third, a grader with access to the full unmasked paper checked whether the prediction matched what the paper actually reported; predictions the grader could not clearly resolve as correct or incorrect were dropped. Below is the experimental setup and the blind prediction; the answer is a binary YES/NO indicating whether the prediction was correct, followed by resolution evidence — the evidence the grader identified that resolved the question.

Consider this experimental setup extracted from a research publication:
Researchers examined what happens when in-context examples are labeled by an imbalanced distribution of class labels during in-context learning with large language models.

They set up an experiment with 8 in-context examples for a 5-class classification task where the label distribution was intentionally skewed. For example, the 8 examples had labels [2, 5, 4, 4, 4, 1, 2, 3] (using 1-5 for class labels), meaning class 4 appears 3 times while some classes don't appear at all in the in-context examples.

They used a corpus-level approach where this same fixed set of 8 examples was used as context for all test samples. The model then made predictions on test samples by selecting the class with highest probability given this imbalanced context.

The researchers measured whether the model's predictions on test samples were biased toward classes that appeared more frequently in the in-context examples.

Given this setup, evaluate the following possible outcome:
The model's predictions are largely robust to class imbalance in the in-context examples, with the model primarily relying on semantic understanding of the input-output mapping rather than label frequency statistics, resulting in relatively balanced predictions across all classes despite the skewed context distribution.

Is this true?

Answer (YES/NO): NO